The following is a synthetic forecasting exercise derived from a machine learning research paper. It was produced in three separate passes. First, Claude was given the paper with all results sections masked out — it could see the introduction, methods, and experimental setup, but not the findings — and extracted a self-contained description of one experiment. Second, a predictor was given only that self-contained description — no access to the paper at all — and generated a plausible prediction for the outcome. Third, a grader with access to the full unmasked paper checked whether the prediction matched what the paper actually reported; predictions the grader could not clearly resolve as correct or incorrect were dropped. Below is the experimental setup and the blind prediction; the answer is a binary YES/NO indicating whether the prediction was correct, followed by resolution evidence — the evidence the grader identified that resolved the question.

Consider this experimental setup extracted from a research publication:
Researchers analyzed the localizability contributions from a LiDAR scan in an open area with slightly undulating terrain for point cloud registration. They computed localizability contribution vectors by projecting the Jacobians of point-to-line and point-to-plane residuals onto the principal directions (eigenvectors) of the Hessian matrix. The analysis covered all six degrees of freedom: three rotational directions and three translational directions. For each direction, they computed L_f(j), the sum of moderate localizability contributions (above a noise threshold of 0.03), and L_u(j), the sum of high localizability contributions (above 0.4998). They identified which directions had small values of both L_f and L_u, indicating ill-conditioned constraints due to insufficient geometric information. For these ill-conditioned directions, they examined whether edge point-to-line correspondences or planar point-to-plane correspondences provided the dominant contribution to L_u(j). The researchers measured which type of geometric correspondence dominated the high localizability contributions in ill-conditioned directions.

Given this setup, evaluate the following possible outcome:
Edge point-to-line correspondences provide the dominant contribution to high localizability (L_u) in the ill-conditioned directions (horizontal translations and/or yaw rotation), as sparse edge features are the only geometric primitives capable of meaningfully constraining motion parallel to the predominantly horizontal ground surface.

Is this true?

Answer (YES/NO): YES